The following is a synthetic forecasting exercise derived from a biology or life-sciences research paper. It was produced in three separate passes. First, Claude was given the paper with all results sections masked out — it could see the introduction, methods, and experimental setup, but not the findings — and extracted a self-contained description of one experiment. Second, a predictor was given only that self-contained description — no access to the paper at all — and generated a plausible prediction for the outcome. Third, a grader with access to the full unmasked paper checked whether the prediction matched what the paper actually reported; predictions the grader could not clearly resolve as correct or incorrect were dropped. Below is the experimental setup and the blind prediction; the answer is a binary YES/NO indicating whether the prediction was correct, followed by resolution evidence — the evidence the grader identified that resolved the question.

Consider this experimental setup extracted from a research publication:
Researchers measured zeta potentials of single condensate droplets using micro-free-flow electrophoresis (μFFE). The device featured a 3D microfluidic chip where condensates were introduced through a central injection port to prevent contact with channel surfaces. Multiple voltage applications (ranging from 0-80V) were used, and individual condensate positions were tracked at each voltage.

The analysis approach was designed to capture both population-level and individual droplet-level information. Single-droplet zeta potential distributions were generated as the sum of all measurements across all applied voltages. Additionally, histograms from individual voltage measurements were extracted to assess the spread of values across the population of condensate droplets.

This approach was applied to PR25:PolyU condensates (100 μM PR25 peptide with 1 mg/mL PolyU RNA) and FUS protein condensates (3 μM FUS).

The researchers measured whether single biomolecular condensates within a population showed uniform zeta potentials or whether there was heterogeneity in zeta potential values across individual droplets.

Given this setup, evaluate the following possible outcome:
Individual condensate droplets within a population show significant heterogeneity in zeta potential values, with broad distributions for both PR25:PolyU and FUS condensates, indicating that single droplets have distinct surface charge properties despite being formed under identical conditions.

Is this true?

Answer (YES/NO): YES